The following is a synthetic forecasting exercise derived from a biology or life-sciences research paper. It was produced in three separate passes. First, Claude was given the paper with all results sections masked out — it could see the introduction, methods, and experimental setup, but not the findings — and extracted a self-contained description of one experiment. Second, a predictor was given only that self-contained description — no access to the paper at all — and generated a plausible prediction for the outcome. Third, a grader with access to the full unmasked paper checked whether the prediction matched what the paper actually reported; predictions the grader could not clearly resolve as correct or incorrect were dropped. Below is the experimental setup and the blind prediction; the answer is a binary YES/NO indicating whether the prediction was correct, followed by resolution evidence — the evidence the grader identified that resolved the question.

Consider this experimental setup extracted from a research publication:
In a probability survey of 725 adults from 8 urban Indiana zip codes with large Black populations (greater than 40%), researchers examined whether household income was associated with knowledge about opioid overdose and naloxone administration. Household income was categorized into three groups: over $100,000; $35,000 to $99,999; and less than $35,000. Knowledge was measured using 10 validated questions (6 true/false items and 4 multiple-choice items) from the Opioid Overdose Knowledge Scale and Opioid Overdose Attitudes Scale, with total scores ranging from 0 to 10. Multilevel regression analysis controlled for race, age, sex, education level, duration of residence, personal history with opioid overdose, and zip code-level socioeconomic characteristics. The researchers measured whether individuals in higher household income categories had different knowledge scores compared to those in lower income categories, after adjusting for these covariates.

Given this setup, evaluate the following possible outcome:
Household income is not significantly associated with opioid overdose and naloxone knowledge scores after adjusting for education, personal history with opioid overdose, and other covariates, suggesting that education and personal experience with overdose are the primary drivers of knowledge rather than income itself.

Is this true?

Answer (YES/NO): NO